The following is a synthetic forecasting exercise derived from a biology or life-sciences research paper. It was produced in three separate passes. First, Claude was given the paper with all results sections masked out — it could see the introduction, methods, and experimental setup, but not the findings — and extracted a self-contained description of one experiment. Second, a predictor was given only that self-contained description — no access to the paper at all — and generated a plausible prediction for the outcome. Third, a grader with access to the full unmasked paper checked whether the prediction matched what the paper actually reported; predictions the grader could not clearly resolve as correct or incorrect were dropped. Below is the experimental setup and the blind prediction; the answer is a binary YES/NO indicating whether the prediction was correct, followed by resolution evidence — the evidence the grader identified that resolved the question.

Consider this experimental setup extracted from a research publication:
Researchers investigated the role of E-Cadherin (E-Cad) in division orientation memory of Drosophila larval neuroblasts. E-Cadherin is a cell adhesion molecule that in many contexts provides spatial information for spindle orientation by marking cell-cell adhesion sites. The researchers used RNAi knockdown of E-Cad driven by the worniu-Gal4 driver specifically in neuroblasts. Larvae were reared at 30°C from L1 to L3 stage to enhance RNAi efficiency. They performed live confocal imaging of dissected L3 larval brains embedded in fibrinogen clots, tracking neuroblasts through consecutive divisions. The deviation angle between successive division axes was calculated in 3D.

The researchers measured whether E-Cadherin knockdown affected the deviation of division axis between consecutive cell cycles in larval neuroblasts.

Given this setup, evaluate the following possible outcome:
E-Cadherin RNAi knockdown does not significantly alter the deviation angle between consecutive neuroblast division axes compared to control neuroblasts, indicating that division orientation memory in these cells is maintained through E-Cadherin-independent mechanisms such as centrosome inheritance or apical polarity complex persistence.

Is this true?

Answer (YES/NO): YES